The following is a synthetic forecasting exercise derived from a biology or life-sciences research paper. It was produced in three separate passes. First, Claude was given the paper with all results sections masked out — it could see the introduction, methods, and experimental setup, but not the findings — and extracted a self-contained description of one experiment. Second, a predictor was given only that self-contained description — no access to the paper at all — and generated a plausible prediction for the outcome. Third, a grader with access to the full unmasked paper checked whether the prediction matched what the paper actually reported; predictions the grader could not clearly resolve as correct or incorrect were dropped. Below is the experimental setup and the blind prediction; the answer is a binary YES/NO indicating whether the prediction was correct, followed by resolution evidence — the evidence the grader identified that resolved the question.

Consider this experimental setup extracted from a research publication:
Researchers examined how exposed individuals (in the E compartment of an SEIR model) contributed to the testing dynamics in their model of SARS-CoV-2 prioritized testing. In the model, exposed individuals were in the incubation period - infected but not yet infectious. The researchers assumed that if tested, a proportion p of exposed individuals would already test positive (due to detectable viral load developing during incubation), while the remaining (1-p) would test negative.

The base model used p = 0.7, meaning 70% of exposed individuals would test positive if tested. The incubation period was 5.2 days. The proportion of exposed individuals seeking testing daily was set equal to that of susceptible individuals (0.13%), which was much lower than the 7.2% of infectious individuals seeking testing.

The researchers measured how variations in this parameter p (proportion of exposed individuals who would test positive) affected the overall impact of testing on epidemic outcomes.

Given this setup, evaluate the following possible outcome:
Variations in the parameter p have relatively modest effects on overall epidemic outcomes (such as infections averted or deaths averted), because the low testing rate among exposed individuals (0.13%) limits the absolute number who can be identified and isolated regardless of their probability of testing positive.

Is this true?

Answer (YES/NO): YES